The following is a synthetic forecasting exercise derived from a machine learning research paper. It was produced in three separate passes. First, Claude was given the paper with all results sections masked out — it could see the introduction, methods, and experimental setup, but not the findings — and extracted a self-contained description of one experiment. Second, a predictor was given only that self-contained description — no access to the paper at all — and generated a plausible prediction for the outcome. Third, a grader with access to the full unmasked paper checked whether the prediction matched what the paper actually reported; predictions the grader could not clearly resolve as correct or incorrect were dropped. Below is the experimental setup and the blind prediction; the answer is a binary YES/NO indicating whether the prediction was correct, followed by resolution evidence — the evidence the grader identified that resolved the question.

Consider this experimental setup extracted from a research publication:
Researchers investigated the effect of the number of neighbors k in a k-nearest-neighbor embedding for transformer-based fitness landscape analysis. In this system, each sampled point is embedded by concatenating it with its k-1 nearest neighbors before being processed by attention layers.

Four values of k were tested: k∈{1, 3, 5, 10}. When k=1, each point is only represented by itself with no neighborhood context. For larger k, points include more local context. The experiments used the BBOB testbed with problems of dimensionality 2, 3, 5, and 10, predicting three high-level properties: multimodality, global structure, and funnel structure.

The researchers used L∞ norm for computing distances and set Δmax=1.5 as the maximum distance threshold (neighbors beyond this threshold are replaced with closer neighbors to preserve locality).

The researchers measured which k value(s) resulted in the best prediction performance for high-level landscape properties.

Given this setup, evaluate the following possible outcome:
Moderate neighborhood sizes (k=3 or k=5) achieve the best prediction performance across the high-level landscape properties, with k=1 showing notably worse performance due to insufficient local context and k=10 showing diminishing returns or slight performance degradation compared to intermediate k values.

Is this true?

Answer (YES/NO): NO